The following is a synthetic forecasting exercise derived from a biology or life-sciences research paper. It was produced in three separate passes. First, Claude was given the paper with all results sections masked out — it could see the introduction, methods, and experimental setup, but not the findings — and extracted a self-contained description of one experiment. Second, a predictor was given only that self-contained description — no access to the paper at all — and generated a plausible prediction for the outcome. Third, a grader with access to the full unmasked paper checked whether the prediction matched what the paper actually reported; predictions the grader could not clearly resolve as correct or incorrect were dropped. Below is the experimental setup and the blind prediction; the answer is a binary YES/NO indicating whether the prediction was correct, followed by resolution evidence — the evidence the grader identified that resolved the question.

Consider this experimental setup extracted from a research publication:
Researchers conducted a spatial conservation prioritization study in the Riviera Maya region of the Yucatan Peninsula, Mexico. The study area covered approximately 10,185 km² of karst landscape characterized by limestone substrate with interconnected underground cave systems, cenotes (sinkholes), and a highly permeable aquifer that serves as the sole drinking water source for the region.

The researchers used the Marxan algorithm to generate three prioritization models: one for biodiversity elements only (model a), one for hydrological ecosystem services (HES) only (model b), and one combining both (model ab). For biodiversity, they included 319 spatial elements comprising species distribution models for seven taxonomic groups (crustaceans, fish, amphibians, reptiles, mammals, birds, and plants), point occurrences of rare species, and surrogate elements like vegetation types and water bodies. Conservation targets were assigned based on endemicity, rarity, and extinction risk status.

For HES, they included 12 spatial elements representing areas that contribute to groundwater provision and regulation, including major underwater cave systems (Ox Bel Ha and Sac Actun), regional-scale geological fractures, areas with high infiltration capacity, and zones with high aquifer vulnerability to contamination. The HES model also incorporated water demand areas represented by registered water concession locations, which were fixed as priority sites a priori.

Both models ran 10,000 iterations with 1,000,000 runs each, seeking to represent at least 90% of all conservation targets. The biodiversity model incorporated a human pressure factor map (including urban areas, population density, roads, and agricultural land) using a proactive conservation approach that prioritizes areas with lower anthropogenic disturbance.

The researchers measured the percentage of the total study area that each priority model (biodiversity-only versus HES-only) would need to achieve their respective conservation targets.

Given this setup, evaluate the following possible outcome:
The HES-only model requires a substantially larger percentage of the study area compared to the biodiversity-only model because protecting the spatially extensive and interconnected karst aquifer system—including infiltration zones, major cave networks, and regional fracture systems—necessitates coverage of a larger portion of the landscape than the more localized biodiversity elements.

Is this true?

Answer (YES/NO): YES